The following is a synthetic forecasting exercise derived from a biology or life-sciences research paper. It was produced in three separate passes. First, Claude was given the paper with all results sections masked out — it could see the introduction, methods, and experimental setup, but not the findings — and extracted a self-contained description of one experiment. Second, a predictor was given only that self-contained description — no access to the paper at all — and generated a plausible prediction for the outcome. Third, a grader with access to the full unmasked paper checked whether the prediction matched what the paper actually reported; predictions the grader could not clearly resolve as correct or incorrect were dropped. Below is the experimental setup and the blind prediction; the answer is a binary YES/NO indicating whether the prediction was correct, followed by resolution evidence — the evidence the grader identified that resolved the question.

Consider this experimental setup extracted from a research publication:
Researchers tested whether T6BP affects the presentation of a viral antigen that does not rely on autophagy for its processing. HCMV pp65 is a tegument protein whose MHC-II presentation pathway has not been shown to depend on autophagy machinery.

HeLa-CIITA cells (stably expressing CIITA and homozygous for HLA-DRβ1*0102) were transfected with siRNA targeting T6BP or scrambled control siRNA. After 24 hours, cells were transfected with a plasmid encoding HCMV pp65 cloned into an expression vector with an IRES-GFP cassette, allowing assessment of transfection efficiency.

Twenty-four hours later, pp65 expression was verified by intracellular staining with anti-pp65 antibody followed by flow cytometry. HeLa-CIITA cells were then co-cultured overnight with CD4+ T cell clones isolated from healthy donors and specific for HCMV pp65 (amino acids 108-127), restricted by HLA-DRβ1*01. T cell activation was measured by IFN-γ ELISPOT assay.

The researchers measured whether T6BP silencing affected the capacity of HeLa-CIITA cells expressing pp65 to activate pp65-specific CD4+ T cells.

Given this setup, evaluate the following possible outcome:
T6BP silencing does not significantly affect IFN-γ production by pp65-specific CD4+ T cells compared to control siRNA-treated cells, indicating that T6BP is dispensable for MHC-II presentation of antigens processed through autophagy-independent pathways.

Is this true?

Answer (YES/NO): NO